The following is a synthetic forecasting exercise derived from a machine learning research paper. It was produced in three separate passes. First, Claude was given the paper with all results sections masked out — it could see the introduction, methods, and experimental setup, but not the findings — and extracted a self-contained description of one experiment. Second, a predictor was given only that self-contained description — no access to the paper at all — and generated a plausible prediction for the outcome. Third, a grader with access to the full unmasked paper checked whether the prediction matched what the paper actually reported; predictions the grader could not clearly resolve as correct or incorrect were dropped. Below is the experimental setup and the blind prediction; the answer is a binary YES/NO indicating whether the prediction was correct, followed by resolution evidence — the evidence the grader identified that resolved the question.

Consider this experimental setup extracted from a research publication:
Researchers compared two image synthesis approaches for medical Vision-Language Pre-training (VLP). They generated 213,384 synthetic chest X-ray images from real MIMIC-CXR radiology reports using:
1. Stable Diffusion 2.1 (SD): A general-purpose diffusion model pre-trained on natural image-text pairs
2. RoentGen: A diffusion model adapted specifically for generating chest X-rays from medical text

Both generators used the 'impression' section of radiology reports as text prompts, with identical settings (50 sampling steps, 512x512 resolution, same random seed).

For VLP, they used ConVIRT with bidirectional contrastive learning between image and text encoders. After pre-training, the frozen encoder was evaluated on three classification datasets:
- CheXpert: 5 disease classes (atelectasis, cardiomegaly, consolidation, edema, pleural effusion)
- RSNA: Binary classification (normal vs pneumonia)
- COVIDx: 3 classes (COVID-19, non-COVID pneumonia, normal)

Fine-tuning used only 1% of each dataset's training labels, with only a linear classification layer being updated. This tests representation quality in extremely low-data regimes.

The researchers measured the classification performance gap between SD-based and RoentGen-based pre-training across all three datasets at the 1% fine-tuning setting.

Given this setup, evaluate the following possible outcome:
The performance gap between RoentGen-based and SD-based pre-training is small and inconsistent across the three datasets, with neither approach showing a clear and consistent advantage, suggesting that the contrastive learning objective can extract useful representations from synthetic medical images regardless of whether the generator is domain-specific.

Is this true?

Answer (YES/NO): NO